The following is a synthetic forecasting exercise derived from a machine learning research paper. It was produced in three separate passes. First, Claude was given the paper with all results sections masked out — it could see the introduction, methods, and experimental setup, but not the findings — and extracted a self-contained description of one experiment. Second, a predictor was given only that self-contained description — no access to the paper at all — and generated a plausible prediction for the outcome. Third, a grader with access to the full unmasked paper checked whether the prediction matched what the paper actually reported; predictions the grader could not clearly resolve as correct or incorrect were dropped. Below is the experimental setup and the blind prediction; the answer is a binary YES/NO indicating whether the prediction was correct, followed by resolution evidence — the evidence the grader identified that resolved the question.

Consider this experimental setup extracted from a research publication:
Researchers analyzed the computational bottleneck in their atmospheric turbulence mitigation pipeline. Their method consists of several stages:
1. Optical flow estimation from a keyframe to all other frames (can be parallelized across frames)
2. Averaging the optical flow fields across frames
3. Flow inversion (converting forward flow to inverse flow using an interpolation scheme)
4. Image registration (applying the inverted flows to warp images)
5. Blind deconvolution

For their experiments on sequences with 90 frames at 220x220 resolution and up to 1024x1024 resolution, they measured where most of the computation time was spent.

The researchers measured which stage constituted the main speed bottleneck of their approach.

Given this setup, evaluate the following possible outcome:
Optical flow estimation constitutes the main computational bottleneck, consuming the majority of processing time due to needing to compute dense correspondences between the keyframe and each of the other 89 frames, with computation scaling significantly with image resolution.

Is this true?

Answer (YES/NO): YES